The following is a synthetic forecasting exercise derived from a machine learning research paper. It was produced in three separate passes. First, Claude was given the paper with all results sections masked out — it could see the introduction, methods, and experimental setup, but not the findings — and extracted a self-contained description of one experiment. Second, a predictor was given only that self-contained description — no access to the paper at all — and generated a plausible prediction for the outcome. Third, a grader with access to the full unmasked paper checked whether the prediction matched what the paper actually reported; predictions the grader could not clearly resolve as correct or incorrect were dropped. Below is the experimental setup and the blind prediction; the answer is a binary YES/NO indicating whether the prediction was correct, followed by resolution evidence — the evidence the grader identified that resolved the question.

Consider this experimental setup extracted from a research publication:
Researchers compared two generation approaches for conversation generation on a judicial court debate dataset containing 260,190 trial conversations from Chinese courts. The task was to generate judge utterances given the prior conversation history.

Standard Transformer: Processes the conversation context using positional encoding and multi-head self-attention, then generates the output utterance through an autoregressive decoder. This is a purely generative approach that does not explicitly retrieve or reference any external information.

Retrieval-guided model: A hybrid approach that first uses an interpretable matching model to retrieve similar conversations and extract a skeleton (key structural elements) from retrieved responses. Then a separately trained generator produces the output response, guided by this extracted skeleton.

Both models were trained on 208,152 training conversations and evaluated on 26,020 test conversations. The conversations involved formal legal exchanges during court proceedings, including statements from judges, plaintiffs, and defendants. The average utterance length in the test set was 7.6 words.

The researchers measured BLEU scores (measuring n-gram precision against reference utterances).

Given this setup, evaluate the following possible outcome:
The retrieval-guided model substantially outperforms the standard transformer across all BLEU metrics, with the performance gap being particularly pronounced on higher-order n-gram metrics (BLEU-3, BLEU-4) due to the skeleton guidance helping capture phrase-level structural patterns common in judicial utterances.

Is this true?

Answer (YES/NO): NO